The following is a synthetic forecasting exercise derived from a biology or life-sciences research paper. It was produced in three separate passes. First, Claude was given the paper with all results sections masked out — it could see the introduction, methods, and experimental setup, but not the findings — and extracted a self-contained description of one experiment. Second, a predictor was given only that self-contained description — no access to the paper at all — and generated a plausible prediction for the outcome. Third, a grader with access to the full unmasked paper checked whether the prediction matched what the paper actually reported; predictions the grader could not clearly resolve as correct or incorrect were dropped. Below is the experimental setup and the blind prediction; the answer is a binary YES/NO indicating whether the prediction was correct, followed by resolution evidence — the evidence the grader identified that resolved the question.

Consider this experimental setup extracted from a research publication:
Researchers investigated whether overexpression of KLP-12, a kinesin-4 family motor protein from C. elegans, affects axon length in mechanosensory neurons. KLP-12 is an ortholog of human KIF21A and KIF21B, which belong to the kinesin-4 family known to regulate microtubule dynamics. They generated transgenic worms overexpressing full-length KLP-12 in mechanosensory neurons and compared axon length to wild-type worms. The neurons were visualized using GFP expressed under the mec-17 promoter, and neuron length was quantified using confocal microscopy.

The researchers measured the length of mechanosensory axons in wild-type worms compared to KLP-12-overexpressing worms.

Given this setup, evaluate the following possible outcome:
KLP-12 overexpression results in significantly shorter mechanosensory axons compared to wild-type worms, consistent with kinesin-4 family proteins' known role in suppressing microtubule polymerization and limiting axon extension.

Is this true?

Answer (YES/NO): YES